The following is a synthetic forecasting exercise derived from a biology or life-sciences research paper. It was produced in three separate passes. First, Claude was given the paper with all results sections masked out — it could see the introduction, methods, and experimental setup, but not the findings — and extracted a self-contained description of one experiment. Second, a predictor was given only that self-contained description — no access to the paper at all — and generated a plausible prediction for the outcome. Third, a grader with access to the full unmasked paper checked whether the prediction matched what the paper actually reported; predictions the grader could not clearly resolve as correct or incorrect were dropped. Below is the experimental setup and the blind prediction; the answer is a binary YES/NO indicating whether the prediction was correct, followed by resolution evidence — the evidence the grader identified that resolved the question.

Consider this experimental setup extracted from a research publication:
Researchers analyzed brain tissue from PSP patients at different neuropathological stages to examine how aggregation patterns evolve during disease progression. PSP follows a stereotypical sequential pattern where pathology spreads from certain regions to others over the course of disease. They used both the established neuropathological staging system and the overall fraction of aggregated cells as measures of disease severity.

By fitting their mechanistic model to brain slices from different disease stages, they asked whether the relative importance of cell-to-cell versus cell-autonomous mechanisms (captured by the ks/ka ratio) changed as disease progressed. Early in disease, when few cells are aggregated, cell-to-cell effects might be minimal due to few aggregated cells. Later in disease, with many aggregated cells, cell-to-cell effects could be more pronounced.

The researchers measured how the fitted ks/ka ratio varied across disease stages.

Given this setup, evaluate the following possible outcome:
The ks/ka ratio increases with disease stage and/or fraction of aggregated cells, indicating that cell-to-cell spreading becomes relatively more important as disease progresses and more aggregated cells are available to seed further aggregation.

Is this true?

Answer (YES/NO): NO